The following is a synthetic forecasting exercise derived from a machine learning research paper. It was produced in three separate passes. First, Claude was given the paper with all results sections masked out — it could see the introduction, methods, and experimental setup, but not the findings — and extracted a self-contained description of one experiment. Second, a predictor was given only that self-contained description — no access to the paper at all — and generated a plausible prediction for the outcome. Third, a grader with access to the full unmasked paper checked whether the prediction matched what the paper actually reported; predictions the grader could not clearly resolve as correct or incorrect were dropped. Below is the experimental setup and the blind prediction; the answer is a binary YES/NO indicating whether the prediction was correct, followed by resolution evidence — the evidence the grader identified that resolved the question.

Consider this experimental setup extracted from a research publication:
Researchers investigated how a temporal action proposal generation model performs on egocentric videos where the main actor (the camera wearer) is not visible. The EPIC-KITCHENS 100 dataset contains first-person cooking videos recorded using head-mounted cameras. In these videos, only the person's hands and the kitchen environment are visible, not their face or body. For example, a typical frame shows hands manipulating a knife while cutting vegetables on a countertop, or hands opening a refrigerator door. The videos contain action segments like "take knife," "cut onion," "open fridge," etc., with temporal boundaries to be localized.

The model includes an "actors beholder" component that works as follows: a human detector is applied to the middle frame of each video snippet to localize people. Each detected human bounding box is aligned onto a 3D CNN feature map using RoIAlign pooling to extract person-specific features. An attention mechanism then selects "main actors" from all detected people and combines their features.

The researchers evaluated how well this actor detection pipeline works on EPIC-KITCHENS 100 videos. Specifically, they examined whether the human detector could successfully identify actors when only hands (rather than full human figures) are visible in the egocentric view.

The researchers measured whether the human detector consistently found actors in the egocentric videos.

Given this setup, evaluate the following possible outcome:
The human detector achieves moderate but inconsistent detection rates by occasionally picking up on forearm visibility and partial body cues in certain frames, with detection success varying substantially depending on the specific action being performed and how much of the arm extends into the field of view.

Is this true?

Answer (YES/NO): NO